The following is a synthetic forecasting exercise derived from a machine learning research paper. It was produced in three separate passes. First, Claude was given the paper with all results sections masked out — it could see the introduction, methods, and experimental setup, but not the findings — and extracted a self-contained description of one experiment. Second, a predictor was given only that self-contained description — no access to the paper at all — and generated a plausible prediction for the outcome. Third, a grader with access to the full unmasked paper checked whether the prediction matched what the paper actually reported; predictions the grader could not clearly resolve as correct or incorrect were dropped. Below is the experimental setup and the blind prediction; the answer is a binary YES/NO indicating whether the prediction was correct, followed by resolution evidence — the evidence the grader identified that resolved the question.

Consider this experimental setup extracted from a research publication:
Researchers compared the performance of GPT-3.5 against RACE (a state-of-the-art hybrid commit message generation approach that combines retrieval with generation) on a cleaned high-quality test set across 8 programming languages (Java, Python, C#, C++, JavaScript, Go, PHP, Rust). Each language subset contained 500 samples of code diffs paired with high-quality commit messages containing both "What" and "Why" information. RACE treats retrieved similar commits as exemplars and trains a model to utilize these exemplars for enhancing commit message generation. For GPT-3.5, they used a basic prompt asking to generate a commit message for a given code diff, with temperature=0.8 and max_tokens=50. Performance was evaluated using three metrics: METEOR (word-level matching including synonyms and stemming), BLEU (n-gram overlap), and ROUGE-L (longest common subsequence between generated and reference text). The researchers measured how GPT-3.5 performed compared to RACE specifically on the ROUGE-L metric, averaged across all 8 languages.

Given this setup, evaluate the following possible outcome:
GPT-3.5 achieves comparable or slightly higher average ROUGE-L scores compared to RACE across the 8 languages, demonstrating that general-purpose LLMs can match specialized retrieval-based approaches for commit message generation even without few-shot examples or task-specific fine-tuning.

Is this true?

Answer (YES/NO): YES